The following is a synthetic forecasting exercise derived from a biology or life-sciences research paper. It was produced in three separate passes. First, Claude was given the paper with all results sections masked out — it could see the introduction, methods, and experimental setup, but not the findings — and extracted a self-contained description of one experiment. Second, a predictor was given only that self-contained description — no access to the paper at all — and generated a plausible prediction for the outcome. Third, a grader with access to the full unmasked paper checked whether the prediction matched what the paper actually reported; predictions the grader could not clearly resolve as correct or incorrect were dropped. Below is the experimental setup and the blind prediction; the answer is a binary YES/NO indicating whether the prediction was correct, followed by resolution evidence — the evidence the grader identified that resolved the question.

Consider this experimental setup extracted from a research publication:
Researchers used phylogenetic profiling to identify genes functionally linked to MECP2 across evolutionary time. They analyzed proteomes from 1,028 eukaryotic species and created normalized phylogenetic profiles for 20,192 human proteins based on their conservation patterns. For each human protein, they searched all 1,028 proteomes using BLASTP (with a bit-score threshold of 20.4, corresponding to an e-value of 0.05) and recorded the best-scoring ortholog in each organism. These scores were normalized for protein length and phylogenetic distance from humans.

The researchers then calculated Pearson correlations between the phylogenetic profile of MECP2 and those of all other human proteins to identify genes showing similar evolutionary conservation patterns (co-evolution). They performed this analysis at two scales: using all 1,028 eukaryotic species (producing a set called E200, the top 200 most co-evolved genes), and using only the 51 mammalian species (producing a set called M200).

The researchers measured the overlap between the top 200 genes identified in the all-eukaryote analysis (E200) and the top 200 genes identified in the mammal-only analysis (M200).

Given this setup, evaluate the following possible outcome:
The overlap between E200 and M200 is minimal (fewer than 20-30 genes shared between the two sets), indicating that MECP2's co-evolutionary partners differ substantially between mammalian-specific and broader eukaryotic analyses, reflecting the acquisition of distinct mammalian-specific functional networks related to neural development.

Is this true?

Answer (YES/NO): NO